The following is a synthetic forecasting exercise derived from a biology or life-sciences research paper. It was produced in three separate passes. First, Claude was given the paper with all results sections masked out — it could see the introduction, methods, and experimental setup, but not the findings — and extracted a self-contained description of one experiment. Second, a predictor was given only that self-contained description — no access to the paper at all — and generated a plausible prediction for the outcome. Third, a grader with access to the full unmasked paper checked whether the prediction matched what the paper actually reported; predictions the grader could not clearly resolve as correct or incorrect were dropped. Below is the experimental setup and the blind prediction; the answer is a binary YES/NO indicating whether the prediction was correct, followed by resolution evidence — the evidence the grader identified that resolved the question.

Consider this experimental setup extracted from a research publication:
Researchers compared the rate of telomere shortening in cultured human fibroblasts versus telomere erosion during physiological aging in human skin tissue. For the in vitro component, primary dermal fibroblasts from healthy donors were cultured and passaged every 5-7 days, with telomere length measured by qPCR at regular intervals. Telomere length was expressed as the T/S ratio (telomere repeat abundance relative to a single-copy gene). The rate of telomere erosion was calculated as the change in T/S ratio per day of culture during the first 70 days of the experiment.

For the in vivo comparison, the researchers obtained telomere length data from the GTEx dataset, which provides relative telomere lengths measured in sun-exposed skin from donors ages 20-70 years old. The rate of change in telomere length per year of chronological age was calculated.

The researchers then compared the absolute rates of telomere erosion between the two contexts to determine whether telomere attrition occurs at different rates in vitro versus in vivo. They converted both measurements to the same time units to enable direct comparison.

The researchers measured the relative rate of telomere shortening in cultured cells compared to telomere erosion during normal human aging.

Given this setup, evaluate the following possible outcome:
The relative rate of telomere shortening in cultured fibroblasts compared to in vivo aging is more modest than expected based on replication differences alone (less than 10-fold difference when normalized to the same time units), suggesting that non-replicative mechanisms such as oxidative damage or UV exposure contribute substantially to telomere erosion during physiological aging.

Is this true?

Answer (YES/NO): NO